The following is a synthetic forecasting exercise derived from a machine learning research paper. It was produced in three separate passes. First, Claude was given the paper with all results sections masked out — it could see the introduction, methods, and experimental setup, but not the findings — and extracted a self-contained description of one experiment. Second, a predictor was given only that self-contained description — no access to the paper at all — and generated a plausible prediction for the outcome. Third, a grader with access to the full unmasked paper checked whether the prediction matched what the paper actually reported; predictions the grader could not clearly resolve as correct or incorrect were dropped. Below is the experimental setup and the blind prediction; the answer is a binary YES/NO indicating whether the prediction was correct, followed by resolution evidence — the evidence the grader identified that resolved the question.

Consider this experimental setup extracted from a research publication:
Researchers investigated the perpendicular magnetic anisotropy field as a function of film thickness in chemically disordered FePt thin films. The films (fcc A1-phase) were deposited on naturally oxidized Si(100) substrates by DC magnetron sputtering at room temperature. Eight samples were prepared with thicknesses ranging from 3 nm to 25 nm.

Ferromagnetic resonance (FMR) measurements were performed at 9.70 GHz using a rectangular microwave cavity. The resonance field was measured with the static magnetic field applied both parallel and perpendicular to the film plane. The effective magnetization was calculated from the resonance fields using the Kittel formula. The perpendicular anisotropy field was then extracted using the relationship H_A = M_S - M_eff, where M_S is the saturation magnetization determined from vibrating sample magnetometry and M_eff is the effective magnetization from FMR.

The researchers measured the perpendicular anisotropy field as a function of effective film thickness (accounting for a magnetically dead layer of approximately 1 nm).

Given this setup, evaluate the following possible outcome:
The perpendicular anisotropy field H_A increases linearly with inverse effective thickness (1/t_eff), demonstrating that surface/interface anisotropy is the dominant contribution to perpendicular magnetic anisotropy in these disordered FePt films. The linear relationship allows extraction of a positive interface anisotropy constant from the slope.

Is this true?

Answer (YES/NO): NO